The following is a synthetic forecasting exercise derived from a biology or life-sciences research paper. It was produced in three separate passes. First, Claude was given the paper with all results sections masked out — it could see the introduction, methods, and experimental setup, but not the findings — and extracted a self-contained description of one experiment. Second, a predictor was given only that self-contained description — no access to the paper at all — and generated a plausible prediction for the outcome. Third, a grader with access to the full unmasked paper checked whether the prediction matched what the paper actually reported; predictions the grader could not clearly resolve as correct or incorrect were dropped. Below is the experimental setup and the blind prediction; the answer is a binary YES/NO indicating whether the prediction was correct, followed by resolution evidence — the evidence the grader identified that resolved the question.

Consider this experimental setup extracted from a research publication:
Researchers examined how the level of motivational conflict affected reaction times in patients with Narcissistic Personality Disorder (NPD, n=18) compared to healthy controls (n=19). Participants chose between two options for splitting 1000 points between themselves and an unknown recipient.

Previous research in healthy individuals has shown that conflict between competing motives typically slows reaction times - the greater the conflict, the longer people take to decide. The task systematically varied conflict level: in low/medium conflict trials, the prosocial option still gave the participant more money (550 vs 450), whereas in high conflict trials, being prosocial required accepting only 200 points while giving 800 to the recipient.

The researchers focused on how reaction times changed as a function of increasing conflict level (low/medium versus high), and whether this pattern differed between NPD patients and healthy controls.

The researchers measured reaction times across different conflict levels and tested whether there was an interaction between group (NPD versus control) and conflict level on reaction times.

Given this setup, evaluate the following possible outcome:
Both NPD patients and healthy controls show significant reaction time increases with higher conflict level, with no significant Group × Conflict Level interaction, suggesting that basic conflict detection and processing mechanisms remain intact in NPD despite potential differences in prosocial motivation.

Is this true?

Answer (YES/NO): NO